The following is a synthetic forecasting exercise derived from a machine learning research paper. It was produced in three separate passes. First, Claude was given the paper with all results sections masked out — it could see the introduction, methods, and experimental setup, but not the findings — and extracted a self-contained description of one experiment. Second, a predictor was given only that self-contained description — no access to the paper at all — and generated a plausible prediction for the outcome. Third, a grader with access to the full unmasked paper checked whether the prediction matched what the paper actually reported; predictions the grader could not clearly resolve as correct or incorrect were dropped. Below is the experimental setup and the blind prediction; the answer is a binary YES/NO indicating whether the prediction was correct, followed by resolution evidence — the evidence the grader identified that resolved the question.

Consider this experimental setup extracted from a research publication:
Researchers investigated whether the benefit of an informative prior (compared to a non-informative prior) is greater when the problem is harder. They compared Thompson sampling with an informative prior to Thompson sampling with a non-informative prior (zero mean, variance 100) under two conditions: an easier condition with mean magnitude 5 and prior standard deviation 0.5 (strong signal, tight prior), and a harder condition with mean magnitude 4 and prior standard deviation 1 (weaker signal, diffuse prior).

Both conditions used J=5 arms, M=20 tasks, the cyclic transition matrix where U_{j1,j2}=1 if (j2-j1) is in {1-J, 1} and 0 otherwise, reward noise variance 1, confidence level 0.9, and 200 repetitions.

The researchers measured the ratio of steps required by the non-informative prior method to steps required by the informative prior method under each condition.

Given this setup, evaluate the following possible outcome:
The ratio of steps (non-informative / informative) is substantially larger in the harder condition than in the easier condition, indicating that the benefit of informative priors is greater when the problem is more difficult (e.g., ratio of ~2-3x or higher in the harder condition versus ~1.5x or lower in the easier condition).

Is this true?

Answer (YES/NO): NO